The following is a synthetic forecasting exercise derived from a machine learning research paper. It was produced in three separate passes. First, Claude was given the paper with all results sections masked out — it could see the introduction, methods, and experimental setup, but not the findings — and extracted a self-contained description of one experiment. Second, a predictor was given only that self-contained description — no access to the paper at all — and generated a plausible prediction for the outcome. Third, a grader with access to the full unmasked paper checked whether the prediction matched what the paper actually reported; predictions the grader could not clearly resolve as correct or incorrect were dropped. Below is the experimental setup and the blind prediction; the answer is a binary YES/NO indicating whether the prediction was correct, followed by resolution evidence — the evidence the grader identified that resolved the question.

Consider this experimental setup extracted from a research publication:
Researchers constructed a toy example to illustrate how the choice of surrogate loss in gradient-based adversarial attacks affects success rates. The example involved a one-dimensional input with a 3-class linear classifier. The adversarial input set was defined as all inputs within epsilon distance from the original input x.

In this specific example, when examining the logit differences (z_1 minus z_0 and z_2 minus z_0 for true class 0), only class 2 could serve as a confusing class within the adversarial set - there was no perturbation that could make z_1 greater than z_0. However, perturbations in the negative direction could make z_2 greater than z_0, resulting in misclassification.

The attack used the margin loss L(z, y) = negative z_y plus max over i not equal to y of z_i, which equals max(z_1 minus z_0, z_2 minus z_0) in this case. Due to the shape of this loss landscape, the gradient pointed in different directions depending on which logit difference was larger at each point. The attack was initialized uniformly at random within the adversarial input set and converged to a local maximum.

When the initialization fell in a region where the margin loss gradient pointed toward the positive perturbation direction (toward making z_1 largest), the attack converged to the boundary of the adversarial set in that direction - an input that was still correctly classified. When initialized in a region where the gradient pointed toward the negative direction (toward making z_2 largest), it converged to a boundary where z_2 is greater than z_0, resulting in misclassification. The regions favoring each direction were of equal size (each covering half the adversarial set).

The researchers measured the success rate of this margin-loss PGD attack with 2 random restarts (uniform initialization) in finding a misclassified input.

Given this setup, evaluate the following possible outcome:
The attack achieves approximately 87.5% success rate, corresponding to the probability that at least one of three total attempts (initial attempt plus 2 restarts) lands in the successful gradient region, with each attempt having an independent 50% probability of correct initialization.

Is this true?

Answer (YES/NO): NO